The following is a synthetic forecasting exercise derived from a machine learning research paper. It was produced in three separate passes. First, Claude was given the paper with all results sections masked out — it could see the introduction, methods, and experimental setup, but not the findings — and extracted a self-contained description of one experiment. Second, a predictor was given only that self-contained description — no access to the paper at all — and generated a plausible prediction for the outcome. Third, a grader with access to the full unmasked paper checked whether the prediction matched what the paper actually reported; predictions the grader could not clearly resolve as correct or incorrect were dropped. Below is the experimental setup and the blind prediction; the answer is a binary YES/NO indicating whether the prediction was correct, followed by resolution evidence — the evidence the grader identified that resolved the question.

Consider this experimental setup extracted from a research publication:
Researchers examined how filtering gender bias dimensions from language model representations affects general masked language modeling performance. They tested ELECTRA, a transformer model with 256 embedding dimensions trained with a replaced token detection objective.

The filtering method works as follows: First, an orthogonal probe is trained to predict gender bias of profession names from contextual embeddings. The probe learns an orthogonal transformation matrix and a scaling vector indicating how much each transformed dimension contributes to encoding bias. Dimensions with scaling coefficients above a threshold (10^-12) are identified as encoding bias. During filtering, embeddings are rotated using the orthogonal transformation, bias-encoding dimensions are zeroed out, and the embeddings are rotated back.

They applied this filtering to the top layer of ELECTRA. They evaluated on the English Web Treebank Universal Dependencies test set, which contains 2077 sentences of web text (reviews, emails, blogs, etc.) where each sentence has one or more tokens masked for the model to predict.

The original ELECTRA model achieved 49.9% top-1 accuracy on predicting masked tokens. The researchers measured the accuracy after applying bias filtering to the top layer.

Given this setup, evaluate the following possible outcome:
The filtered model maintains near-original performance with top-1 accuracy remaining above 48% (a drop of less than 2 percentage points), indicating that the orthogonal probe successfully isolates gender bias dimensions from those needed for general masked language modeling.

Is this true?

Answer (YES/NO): NO